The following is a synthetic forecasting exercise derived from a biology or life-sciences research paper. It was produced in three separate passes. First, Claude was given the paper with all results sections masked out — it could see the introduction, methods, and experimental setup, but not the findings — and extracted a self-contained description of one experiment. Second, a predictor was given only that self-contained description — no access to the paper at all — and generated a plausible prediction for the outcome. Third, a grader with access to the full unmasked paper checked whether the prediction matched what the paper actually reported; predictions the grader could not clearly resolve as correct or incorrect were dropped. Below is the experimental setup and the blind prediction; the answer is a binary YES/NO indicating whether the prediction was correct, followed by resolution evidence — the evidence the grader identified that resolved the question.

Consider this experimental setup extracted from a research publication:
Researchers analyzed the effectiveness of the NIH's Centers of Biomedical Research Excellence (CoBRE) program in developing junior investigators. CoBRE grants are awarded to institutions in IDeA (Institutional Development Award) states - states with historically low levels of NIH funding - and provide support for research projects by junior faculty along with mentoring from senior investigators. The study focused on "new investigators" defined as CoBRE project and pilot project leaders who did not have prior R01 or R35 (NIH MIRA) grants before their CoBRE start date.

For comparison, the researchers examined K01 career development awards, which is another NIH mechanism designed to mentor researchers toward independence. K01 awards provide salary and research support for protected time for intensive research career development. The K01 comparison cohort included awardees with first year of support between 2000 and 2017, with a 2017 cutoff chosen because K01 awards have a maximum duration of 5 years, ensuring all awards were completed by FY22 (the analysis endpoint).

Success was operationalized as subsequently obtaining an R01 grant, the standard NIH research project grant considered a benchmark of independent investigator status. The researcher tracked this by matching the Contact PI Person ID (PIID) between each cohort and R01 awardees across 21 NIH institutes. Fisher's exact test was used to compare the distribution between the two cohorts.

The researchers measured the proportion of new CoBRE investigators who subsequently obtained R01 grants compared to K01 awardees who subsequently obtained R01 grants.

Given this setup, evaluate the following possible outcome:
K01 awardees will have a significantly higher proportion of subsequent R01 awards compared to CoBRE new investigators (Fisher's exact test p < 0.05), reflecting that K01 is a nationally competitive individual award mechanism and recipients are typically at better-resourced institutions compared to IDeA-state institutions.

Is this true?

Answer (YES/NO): YES